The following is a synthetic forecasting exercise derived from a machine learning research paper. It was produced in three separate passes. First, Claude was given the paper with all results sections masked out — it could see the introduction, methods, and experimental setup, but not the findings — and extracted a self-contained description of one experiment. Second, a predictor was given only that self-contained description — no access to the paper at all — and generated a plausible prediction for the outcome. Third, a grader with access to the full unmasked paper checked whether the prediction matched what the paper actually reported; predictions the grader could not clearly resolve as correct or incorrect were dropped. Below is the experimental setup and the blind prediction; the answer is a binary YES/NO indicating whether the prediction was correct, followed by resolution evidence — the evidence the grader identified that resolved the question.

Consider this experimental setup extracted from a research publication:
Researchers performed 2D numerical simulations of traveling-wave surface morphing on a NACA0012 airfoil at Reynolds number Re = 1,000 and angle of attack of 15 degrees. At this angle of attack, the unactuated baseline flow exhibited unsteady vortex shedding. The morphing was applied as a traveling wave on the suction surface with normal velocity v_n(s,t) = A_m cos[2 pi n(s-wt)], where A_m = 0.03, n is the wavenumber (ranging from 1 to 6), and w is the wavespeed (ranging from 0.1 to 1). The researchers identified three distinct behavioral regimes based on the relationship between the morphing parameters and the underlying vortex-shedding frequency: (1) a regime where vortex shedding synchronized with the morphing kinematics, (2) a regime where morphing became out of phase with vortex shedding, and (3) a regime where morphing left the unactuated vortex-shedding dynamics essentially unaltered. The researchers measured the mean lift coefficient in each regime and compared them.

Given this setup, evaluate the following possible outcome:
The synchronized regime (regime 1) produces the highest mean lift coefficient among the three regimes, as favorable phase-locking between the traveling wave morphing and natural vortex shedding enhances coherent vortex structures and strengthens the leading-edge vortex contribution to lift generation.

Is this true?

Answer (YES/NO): YES